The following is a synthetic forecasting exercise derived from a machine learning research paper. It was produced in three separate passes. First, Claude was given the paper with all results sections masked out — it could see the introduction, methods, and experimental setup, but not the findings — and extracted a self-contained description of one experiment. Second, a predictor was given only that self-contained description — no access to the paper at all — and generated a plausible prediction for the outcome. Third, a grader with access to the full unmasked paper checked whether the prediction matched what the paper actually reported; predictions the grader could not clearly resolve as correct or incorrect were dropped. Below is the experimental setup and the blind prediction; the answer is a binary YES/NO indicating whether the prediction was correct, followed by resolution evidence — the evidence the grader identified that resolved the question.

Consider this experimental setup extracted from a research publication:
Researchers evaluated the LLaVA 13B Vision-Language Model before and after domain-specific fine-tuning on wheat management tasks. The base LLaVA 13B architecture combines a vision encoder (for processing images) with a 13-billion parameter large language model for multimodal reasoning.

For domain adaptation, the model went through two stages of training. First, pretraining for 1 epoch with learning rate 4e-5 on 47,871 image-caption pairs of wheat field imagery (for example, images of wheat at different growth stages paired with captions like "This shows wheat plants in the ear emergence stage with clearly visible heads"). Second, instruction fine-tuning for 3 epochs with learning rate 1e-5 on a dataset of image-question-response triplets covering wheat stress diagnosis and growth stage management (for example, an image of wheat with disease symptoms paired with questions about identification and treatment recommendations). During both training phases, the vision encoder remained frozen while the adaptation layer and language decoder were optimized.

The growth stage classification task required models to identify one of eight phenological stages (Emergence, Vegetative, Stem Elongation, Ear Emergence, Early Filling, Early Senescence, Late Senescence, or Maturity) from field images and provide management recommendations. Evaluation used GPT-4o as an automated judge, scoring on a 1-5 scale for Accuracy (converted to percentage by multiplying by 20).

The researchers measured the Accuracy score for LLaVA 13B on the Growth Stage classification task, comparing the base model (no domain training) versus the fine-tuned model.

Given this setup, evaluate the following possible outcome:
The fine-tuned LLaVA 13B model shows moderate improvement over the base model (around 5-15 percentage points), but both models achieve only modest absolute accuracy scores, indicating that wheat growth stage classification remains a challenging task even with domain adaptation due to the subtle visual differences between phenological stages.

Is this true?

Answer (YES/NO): NO